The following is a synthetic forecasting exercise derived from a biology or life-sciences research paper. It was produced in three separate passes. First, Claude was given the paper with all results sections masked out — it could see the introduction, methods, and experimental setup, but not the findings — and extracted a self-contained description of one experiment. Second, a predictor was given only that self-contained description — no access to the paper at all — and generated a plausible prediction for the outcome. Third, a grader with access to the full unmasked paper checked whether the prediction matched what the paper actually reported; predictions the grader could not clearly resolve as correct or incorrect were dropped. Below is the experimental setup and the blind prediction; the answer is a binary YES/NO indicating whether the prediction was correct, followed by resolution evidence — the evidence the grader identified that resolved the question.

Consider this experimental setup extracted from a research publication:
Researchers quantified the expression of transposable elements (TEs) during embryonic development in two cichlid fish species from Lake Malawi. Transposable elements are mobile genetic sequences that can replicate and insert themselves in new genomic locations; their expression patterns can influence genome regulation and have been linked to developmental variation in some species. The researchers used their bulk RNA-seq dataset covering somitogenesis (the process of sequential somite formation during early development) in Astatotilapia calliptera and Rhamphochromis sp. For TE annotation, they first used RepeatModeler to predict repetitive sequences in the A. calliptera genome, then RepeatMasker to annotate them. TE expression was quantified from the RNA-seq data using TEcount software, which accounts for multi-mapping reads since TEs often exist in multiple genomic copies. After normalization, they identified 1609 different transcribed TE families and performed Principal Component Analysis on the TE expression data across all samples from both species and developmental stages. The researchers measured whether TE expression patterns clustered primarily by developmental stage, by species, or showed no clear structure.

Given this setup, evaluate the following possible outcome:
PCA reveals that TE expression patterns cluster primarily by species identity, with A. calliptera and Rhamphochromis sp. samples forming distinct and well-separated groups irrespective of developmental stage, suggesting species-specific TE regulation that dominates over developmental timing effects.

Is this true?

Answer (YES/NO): YES